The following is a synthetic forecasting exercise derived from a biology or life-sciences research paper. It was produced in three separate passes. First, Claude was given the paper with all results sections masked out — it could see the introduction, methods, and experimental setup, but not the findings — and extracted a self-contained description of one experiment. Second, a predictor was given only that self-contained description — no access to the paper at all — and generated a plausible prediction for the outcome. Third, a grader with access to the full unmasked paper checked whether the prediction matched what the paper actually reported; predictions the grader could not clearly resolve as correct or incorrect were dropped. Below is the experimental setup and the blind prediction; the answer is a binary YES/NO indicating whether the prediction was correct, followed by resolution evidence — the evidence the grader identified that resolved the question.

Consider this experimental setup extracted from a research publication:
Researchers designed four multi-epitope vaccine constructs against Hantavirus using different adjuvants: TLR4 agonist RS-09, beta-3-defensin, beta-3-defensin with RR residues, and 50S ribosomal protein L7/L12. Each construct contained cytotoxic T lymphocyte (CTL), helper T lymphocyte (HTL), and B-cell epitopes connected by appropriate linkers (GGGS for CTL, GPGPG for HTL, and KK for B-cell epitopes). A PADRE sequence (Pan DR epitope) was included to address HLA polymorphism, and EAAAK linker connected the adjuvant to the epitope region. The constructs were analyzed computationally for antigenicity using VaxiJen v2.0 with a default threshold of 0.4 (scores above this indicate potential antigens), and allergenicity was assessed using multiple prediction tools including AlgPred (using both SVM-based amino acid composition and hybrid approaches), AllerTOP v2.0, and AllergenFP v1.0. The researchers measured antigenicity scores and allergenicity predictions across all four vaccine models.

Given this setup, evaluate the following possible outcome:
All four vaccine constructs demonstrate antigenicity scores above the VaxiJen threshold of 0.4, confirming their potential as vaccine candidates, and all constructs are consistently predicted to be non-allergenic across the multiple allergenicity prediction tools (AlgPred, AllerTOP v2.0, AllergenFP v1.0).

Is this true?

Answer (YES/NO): YES